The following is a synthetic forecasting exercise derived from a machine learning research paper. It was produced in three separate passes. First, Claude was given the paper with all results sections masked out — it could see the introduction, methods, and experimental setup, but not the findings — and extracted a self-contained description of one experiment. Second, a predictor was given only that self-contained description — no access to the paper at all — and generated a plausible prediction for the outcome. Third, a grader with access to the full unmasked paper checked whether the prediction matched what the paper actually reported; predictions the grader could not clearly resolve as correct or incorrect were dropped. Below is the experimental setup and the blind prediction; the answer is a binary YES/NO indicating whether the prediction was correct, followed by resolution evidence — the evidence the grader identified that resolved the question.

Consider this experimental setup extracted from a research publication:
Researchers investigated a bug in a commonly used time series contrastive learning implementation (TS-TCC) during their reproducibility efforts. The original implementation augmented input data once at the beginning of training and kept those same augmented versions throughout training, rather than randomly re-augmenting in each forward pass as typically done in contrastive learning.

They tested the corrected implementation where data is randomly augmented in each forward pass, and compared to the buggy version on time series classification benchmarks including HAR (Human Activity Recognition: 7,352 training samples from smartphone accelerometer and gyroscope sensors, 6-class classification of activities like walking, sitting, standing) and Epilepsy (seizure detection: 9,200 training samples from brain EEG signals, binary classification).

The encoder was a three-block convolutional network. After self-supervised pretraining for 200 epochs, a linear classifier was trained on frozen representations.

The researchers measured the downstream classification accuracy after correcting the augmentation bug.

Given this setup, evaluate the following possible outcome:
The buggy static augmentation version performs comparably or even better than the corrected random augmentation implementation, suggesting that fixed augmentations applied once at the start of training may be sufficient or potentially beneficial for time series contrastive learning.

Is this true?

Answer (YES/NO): NO